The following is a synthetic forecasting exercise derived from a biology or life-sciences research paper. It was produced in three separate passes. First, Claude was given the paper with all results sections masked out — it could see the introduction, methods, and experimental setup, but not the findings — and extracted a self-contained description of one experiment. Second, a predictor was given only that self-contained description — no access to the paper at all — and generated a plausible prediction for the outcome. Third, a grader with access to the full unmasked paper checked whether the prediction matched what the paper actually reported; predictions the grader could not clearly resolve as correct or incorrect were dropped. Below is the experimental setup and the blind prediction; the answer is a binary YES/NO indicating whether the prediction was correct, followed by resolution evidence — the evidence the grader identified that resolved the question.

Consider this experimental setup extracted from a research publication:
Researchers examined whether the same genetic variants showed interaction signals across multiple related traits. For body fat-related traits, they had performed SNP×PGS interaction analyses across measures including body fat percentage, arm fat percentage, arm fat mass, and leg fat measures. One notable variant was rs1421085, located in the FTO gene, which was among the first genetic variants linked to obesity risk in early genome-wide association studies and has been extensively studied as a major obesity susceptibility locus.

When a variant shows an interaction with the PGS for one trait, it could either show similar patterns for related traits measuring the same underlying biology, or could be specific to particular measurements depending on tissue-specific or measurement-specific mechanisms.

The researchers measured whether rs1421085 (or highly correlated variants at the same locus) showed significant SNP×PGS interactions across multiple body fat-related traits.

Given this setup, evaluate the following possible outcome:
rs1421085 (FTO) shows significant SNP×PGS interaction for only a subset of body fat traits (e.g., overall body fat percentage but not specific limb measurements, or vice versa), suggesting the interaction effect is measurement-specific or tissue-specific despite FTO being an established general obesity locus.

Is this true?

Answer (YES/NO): NO